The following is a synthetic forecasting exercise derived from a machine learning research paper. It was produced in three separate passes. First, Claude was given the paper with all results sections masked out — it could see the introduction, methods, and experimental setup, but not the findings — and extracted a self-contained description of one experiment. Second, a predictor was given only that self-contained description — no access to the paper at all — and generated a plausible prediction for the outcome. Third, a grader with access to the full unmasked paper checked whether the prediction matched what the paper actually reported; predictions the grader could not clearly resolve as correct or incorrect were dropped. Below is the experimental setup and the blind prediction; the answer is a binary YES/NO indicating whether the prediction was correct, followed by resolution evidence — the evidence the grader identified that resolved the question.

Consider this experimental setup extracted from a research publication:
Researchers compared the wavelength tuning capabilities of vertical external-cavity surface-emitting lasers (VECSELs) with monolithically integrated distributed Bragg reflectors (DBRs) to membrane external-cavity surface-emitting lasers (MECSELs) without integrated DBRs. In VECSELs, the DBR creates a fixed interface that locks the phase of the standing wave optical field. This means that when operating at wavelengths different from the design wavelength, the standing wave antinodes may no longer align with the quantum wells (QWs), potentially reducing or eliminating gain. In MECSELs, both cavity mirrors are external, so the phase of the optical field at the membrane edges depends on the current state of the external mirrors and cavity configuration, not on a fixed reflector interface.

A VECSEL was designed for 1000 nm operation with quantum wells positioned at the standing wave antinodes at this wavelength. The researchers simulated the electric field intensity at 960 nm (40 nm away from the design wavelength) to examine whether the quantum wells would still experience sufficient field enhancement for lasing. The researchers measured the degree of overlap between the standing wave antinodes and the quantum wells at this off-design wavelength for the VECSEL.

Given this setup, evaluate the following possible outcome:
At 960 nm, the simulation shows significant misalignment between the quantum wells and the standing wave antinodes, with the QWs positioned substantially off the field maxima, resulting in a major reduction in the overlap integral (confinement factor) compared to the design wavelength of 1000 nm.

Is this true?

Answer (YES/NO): NO